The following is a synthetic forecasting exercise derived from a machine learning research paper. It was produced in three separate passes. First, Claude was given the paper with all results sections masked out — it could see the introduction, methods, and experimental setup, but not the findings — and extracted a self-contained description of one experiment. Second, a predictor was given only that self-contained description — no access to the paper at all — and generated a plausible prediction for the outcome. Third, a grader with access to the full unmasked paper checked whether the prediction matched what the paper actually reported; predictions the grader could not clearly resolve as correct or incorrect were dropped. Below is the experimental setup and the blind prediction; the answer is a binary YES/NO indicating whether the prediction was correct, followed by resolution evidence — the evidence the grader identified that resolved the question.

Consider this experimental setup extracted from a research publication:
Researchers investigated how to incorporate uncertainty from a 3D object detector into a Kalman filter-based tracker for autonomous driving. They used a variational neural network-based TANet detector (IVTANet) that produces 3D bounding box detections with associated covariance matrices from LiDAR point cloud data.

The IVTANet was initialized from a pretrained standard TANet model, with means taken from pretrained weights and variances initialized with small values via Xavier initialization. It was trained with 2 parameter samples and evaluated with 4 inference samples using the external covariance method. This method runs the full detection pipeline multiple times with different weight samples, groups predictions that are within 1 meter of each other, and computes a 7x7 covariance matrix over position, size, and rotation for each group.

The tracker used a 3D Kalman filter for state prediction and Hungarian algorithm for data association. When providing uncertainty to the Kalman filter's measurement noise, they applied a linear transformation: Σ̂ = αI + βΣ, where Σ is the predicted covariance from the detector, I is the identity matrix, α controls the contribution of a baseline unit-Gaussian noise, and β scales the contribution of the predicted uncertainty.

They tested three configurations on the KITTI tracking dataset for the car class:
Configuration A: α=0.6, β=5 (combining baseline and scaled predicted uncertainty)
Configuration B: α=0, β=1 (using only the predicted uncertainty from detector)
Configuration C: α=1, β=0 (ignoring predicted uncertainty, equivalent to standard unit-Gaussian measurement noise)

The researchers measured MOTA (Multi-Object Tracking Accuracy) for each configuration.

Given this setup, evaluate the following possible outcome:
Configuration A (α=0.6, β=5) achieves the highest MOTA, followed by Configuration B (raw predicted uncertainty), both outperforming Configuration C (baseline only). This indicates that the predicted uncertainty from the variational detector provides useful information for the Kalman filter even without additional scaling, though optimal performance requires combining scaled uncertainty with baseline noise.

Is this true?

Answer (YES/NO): YES